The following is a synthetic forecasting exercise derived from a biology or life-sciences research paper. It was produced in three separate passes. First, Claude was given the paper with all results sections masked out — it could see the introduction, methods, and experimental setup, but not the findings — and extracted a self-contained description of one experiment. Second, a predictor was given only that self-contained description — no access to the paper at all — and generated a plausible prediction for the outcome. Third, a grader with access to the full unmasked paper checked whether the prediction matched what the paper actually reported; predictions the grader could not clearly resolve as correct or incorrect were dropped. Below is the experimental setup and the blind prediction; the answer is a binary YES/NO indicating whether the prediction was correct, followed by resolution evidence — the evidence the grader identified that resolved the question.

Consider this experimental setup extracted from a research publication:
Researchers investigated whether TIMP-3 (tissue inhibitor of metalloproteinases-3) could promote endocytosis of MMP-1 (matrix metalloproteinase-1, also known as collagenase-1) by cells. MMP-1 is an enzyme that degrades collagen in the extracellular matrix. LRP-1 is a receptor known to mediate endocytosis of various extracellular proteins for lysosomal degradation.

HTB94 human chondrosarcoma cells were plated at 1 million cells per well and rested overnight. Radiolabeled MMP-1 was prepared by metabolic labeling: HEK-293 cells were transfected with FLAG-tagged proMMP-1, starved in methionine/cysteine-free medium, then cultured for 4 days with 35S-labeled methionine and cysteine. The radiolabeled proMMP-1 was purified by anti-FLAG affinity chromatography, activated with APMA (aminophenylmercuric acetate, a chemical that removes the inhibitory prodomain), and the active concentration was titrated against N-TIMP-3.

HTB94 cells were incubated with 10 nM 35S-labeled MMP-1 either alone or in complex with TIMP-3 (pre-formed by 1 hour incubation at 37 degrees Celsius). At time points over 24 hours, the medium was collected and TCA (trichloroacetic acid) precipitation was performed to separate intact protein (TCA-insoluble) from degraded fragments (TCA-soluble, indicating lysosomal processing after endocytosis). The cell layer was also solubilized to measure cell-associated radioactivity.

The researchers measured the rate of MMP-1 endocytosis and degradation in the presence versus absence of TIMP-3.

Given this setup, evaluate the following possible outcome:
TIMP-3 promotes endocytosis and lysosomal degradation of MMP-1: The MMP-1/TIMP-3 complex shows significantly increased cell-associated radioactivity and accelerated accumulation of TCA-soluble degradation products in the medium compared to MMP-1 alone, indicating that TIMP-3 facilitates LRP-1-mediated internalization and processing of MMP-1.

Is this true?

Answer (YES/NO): YES